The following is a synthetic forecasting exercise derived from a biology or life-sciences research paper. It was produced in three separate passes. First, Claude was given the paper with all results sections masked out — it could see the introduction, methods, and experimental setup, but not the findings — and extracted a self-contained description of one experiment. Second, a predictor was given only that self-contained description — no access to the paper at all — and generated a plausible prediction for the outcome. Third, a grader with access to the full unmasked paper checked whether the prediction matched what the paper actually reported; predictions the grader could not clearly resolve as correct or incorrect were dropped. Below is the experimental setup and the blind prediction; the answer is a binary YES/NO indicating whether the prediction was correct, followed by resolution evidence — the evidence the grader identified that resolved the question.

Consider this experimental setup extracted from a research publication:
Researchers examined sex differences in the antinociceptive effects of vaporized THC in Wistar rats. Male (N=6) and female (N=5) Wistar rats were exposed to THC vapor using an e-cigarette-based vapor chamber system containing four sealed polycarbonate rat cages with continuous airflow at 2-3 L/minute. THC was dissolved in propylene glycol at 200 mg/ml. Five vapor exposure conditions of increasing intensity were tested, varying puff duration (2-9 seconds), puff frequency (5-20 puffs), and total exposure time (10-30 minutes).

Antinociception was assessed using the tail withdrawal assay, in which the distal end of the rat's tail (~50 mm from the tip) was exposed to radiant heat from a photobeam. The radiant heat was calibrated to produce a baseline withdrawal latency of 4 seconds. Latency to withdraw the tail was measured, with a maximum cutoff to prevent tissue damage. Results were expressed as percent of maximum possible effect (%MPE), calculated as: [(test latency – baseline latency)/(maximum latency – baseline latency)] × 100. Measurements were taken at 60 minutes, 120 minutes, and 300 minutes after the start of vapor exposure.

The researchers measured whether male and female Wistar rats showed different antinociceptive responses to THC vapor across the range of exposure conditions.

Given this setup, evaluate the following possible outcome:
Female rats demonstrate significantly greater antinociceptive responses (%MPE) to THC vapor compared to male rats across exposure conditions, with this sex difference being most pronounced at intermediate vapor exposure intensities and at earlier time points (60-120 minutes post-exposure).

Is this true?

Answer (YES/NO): NO